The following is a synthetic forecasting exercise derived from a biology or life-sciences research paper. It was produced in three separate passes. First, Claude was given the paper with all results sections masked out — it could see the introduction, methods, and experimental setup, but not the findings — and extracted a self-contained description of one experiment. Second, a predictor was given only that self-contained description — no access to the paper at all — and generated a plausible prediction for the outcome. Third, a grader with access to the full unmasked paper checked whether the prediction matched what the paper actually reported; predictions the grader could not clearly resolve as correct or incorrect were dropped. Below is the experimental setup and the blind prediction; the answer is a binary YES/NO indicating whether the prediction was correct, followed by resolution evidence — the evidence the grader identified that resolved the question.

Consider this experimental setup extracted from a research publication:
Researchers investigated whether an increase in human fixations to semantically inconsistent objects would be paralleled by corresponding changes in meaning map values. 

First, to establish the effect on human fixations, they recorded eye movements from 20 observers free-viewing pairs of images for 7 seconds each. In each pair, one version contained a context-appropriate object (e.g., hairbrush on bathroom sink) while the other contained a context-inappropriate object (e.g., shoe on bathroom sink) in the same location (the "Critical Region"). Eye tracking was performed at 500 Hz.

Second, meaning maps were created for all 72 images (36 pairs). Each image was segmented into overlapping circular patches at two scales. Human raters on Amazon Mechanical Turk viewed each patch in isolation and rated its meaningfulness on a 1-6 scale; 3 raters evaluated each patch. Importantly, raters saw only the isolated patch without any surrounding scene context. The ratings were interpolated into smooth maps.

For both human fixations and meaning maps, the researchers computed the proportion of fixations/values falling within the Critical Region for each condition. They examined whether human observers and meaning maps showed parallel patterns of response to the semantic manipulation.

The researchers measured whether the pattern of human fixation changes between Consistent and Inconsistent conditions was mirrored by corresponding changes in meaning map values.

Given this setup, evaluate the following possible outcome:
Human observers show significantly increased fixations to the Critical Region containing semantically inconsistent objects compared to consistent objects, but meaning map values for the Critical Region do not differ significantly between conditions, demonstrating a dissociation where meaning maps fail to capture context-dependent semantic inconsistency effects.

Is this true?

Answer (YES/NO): YES